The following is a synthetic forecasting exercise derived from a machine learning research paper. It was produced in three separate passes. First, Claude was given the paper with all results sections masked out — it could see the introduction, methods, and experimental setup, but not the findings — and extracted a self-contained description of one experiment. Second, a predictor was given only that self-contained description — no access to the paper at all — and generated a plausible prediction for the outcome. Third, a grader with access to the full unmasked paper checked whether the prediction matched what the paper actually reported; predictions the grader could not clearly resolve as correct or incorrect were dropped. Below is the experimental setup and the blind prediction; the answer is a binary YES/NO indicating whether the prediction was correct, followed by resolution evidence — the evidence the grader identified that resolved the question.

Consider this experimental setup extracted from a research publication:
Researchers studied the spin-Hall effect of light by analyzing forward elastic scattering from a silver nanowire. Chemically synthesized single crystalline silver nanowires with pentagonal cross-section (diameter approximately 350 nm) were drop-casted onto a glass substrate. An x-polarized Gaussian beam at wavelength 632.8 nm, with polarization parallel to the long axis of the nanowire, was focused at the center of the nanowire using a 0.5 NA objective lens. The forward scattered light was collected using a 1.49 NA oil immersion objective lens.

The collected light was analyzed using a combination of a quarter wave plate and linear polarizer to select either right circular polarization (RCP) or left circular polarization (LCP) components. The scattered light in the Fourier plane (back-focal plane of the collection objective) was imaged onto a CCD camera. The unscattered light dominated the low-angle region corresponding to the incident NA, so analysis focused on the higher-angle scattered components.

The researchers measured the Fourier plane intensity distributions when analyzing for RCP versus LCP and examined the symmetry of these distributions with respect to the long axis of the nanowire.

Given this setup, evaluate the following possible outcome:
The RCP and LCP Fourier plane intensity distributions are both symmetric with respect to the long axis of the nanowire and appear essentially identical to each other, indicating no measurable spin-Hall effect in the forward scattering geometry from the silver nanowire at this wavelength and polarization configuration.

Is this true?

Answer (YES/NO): NO